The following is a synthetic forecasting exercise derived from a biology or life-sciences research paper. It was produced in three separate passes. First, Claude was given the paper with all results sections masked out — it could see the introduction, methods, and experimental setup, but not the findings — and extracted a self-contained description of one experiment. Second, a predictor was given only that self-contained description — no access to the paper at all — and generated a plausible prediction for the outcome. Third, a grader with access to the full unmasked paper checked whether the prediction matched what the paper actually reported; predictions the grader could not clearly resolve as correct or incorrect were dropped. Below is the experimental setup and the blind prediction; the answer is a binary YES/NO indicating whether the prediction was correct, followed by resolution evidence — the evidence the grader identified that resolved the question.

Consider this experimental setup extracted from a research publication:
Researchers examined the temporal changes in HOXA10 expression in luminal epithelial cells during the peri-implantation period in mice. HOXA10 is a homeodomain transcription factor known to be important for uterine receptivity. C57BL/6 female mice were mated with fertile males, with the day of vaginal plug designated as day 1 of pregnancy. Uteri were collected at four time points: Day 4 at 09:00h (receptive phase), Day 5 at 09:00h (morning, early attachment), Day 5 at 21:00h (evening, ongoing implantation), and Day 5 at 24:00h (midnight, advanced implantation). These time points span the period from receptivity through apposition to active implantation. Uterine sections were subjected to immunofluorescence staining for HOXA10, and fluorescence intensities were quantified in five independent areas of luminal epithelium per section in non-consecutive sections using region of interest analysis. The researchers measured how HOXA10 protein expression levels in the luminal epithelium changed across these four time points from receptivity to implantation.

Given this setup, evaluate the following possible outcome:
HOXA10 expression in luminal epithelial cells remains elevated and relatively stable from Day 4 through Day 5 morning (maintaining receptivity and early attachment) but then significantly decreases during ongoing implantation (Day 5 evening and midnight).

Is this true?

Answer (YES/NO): NO